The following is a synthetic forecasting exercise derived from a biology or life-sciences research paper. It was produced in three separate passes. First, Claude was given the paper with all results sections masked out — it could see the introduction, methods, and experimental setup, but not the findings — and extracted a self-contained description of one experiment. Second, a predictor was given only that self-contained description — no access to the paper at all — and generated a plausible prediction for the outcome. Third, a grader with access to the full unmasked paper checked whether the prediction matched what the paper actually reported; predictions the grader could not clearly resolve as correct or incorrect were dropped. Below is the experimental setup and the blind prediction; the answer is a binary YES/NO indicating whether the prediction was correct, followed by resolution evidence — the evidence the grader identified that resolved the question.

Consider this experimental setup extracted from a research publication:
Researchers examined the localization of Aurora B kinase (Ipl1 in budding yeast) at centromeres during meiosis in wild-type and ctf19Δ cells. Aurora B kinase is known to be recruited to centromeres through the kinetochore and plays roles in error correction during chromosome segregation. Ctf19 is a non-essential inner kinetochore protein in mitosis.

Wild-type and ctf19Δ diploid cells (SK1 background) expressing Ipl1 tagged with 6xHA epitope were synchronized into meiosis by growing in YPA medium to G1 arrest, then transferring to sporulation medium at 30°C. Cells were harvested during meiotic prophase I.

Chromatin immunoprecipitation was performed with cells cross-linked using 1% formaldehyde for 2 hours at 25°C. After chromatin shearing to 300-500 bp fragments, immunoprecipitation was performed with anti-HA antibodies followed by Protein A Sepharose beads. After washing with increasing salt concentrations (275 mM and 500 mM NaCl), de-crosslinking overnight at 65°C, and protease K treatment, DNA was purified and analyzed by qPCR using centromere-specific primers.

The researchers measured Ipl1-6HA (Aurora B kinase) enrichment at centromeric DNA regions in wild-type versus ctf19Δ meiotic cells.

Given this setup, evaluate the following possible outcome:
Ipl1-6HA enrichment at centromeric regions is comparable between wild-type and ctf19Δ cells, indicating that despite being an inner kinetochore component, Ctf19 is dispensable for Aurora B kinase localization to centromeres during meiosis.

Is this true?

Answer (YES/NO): YES